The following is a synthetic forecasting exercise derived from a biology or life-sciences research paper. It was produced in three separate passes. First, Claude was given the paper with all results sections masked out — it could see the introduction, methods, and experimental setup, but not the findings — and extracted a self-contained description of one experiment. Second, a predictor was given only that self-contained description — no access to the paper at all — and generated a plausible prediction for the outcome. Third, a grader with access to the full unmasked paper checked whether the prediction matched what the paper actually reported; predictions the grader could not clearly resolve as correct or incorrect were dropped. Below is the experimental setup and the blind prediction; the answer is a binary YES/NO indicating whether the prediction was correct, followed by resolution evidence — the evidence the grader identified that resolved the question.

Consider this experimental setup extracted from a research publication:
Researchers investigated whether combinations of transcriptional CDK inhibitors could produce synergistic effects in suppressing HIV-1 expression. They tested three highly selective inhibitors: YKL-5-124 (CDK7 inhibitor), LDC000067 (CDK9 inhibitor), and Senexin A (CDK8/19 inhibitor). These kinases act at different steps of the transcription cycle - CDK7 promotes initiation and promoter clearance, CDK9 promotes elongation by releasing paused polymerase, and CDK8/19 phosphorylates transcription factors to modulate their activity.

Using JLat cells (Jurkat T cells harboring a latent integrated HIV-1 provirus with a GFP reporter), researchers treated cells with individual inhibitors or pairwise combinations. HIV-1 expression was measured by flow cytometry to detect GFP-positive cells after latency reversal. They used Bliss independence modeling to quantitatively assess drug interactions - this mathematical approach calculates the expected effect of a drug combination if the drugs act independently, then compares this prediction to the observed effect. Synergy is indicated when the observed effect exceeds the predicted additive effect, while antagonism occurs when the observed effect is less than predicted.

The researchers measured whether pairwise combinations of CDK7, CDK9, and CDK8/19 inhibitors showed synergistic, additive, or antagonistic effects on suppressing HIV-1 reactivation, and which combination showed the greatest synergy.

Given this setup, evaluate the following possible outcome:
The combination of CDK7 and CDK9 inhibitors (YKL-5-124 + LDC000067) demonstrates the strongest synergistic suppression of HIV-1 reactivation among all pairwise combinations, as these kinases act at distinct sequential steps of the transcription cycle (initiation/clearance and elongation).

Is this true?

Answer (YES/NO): NO